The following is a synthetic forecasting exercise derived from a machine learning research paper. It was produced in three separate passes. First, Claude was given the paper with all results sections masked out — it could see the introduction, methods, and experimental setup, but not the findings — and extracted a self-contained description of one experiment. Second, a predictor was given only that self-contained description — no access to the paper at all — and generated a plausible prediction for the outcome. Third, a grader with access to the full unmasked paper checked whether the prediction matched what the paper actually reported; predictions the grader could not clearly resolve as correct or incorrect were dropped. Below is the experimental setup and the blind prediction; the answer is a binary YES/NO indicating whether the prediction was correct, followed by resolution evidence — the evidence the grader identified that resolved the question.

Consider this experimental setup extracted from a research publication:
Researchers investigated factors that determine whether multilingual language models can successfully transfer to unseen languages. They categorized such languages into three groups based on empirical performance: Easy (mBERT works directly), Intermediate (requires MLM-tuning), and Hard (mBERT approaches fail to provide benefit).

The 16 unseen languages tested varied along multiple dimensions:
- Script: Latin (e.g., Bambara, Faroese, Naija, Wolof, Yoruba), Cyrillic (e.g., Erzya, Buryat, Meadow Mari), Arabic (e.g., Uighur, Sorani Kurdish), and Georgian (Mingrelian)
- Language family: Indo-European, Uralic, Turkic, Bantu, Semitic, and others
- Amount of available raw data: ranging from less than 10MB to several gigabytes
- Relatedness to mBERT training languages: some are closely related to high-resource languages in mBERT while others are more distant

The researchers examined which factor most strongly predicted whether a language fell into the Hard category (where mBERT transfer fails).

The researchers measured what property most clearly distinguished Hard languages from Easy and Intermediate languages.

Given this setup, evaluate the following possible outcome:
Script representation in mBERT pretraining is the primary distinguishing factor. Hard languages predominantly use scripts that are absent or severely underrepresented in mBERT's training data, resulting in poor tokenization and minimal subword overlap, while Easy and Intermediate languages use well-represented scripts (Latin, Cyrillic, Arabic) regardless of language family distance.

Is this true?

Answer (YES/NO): NO